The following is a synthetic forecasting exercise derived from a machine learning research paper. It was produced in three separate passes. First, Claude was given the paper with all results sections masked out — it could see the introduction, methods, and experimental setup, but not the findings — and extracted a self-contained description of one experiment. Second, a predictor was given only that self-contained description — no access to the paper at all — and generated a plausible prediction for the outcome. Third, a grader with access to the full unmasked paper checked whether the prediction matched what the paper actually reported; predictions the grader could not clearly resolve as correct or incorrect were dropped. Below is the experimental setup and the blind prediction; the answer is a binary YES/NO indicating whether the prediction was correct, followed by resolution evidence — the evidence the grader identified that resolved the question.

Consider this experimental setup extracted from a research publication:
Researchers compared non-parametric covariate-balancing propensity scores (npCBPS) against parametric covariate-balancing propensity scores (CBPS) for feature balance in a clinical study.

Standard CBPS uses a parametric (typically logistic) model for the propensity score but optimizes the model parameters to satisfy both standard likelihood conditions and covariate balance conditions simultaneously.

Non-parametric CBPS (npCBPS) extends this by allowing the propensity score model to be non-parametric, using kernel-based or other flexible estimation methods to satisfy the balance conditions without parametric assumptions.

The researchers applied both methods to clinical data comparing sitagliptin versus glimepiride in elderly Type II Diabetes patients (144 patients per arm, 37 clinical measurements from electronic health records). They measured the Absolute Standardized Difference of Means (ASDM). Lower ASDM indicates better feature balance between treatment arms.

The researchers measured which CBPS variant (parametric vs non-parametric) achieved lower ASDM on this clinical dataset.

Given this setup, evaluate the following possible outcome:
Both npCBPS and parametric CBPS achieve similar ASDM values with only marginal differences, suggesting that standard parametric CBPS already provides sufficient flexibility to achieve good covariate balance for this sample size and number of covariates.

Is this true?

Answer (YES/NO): YES